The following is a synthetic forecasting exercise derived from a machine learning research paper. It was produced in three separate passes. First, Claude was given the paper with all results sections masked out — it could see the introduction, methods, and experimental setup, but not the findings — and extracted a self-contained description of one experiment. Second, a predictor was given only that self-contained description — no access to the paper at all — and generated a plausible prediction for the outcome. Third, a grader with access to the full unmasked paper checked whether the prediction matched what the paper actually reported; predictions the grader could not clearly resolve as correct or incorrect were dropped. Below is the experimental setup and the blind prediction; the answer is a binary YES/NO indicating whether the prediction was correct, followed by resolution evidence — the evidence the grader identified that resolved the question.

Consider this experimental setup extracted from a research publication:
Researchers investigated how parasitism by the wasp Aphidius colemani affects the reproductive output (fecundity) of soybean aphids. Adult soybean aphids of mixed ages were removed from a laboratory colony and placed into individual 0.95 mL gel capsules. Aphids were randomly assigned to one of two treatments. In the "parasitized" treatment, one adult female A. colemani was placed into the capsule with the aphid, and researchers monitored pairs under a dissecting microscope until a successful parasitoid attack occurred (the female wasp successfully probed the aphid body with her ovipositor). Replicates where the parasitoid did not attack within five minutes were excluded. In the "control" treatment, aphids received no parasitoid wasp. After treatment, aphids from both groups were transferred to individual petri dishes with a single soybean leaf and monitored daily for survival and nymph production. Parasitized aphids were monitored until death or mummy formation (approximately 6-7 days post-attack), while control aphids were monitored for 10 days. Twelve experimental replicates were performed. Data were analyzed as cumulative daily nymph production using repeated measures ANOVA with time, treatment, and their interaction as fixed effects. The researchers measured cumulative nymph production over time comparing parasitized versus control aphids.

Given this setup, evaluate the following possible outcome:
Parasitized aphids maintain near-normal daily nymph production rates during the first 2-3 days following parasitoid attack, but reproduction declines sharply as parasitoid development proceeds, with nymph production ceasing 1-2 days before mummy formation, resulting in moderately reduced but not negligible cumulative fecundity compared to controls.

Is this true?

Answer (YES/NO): NO